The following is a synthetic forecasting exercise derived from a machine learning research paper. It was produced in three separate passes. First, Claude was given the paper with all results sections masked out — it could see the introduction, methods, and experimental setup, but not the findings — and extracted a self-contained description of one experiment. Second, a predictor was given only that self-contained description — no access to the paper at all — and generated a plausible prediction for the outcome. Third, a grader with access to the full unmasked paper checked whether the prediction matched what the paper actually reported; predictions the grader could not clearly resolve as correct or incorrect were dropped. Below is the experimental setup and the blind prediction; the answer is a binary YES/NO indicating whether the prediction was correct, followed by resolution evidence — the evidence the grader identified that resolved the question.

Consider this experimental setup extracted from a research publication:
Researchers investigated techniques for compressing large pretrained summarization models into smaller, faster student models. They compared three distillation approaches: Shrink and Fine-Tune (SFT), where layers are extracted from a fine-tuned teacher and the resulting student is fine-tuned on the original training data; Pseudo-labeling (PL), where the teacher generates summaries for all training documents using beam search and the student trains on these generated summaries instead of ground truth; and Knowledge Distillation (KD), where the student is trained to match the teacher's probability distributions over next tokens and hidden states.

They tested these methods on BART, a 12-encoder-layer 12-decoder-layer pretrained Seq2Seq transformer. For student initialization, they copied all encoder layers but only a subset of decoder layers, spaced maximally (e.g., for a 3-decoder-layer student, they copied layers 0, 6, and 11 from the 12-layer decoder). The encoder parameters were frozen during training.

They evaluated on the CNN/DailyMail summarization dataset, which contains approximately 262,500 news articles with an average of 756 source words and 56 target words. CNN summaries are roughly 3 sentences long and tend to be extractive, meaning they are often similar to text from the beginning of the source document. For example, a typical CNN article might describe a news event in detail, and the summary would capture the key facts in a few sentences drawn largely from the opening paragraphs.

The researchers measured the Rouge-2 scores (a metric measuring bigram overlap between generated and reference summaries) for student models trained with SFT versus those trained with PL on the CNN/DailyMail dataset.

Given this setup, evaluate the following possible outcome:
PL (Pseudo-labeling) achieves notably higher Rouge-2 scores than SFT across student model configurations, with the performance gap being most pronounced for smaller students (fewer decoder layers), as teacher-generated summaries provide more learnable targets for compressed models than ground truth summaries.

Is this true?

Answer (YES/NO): NO